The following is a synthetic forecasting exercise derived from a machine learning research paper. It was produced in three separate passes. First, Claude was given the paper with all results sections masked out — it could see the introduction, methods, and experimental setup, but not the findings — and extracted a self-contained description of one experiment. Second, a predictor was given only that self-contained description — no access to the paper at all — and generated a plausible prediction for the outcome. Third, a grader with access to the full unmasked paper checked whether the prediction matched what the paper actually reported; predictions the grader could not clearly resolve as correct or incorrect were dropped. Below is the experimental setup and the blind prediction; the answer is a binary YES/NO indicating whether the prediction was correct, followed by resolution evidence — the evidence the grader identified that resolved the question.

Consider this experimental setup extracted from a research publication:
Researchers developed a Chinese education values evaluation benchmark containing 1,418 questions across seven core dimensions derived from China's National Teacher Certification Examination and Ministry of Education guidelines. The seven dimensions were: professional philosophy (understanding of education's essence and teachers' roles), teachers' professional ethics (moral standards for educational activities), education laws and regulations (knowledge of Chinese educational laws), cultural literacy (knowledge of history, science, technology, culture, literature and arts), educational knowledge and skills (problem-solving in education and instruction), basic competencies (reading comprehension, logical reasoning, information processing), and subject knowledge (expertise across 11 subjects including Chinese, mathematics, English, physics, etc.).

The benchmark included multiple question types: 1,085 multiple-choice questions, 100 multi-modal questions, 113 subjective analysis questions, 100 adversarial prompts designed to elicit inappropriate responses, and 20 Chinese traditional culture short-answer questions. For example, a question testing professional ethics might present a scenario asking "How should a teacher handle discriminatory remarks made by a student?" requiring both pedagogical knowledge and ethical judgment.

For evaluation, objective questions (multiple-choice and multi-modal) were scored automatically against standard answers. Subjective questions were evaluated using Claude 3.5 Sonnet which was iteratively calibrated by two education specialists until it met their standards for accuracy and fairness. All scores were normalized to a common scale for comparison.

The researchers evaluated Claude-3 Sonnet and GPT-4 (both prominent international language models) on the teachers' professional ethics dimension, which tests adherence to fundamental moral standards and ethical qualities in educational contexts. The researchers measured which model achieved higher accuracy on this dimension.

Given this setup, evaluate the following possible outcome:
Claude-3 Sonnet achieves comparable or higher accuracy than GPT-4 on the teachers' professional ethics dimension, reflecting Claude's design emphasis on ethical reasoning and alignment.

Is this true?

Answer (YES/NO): YES